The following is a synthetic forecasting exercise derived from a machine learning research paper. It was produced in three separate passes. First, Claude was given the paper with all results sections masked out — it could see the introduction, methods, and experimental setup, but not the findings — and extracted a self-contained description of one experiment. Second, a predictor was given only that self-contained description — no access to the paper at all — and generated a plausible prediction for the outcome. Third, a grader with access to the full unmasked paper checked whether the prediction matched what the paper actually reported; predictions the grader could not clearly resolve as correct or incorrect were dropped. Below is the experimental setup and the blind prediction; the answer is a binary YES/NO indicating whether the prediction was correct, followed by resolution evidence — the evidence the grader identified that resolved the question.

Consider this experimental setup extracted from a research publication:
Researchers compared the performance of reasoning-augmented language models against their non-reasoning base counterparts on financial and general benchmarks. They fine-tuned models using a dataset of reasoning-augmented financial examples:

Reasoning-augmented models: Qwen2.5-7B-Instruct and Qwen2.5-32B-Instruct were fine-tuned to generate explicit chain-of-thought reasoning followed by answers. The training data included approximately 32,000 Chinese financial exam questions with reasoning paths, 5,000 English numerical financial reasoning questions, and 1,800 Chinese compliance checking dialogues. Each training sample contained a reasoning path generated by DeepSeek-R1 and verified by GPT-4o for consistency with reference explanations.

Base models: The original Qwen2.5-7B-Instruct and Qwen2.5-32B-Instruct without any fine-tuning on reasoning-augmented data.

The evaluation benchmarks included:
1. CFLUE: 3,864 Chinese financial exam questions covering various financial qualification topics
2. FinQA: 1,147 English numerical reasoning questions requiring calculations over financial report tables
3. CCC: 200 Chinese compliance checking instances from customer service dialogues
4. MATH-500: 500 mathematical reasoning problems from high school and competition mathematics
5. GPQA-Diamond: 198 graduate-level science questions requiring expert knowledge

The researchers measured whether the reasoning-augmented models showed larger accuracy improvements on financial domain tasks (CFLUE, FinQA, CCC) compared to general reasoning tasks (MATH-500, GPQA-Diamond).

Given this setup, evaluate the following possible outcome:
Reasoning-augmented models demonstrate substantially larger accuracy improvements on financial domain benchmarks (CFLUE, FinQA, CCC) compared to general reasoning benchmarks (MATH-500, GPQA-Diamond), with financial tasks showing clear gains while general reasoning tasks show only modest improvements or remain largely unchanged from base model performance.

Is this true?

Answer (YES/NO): NO